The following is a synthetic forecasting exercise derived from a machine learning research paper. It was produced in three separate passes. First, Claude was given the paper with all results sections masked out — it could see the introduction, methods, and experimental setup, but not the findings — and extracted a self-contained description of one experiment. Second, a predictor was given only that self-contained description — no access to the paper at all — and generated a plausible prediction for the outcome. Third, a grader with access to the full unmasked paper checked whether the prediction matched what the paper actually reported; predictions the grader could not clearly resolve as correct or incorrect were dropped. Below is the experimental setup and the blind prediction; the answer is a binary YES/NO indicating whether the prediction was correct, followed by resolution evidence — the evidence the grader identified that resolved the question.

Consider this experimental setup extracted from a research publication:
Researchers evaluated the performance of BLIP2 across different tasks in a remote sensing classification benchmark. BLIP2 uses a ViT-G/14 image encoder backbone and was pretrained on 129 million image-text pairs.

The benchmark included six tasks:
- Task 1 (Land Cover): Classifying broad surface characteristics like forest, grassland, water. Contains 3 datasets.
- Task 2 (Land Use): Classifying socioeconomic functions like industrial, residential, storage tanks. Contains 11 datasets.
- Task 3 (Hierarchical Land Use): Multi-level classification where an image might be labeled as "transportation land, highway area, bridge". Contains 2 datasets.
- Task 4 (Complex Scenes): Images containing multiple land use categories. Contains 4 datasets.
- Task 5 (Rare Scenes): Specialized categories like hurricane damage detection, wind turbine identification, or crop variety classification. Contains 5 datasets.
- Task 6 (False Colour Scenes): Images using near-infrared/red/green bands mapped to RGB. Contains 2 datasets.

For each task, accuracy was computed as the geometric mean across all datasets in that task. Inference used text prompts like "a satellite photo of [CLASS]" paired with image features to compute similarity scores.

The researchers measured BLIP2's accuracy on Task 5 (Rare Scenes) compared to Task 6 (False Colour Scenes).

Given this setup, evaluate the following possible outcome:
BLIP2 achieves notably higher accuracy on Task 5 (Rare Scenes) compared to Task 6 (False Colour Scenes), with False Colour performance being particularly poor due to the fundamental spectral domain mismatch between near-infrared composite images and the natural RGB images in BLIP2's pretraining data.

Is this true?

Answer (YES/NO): YES